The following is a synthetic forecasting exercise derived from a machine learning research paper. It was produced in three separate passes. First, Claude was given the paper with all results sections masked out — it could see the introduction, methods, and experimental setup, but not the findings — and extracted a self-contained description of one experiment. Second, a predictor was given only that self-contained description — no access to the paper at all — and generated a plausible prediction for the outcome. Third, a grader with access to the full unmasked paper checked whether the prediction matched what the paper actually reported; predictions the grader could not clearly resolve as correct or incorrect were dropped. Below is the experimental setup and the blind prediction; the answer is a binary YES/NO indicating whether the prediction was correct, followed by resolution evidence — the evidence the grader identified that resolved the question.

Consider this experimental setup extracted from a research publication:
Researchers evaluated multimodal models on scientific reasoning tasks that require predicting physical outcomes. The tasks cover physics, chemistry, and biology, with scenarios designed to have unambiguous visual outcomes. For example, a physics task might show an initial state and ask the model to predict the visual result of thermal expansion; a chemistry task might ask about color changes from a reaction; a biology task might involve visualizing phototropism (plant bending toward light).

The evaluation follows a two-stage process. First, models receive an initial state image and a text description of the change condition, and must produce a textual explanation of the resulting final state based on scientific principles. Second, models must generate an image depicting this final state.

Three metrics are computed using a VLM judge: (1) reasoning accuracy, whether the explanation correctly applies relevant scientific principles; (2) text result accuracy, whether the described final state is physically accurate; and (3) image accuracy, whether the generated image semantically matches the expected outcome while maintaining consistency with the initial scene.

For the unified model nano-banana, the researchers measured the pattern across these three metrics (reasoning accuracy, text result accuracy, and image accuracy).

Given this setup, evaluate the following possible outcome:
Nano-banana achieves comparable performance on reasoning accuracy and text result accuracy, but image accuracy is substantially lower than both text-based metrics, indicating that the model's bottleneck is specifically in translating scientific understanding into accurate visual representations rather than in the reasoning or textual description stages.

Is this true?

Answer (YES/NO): NO